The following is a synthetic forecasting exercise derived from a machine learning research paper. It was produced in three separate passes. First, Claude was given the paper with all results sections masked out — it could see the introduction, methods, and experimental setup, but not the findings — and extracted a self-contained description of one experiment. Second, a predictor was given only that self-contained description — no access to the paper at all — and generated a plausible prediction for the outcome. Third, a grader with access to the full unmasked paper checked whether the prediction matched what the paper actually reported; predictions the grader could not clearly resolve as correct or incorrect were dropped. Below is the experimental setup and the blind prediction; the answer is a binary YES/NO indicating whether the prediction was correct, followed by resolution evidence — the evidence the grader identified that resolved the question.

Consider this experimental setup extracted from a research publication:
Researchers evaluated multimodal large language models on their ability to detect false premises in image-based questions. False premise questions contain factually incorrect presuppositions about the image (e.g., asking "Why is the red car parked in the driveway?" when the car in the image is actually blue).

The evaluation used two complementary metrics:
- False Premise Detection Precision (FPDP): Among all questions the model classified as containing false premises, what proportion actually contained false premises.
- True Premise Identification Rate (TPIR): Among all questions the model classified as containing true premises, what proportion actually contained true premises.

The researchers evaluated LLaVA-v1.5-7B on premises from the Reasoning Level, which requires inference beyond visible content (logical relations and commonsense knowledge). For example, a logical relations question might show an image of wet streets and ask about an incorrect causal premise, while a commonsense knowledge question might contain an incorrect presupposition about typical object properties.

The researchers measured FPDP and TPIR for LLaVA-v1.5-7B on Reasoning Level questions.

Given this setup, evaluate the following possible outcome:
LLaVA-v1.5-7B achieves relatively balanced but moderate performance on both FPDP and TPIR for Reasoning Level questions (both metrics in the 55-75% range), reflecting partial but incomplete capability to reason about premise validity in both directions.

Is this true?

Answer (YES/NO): NO